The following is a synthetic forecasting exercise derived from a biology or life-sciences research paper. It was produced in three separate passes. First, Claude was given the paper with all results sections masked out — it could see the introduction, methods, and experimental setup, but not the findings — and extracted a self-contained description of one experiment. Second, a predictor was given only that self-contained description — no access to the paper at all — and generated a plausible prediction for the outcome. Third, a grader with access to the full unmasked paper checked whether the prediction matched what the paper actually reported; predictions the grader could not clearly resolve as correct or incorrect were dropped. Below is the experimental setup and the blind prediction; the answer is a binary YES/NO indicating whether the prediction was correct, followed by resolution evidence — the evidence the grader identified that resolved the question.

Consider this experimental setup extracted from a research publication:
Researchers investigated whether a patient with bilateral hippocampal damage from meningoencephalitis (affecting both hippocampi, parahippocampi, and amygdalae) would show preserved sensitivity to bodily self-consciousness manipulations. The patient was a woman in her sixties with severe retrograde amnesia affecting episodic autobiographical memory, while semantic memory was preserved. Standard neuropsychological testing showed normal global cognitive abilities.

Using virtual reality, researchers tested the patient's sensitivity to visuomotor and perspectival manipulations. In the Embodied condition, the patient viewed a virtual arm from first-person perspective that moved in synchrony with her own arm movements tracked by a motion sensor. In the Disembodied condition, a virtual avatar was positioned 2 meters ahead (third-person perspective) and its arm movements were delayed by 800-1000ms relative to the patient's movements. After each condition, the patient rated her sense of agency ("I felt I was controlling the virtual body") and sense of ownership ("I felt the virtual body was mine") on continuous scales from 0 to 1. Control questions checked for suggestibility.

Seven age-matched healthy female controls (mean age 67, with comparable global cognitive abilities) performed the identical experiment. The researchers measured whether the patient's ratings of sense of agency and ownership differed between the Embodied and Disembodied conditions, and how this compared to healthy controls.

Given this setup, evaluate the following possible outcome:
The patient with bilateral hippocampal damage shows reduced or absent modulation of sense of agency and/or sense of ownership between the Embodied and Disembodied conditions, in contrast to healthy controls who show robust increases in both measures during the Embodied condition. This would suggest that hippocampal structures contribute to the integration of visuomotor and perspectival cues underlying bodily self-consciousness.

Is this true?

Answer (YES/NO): NO